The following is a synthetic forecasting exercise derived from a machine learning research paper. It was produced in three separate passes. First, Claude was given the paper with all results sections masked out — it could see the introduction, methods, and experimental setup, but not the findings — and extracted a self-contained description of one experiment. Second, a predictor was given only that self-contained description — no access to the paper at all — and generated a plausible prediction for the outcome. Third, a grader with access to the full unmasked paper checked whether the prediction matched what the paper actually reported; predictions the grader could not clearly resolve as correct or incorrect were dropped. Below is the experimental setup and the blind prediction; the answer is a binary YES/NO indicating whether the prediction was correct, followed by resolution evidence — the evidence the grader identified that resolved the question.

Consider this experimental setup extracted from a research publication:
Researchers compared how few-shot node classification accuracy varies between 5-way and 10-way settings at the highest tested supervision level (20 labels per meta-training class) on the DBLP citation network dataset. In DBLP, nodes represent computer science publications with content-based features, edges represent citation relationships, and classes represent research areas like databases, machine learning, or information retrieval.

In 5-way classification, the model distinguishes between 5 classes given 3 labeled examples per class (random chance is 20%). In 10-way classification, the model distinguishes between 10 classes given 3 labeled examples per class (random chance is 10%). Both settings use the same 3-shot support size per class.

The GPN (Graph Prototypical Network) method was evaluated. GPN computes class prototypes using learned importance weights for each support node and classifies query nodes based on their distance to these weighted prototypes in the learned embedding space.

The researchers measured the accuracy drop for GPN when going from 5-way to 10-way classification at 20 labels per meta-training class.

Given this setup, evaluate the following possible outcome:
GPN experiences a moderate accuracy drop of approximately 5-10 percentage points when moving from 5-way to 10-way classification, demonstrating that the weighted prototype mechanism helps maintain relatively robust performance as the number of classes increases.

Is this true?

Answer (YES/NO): NO